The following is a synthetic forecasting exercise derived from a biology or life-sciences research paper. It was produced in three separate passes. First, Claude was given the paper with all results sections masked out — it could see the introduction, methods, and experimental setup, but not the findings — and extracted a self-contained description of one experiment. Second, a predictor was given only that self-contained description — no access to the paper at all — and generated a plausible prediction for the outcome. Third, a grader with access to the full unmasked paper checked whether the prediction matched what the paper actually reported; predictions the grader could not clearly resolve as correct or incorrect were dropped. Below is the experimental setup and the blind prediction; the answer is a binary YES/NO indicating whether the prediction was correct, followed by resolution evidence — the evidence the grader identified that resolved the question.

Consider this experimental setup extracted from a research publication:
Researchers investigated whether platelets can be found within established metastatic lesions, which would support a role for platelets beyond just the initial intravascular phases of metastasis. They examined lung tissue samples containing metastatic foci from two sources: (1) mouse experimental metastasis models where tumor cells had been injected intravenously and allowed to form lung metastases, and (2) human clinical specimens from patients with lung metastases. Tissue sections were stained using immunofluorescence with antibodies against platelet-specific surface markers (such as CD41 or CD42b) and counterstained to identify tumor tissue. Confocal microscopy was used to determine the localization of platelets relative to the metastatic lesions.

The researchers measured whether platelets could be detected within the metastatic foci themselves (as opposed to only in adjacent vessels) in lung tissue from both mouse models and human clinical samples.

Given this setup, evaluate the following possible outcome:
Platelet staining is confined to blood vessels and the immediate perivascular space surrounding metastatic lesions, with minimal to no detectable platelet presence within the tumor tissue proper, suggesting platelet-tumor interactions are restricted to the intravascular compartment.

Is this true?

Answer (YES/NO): NO